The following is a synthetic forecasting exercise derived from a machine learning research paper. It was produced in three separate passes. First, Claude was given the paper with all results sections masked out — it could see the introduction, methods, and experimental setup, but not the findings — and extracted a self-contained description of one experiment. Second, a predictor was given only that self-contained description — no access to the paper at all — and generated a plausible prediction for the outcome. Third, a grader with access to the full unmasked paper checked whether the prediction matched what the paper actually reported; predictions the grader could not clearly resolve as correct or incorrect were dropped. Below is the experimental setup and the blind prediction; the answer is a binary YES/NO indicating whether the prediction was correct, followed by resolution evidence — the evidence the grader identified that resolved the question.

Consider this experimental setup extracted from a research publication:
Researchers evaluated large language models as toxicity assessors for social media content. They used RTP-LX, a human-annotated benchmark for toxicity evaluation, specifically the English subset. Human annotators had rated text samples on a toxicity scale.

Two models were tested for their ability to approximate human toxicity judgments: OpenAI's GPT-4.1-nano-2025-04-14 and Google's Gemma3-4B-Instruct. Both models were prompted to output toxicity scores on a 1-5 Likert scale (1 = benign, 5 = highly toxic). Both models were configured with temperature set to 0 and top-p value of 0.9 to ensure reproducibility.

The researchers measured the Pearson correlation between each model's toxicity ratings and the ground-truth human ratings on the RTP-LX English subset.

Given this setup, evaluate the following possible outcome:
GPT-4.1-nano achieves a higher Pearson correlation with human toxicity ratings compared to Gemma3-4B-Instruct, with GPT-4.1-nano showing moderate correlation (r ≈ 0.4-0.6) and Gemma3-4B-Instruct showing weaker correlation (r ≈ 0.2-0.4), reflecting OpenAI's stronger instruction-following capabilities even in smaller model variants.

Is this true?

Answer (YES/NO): NO